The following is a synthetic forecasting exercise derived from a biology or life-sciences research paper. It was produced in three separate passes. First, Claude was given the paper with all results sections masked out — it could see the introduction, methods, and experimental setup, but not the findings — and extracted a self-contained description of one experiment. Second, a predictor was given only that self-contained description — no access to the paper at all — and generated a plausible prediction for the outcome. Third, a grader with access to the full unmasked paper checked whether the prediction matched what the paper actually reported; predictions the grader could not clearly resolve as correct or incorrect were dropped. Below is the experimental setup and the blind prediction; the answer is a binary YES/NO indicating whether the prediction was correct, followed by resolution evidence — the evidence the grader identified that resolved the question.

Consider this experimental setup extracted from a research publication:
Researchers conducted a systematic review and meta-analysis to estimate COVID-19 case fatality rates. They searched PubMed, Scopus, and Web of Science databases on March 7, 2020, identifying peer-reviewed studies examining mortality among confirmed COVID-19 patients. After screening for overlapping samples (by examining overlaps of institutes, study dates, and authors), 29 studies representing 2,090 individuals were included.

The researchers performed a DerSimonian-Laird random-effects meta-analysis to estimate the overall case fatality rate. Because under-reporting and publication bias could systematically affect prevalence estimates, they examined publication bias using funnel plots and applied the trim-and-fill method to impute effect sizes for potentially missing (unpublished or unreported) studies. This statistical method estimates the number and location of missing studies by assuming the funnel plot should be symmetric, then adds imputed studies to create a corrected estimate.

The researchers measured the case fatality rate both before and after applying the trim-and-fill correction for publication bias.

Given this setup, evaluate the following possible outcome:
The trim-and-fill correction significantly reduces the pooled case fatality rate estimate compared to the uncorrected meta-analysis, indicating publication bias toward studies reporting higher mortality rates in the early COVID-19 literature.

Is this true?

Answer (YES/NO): NO